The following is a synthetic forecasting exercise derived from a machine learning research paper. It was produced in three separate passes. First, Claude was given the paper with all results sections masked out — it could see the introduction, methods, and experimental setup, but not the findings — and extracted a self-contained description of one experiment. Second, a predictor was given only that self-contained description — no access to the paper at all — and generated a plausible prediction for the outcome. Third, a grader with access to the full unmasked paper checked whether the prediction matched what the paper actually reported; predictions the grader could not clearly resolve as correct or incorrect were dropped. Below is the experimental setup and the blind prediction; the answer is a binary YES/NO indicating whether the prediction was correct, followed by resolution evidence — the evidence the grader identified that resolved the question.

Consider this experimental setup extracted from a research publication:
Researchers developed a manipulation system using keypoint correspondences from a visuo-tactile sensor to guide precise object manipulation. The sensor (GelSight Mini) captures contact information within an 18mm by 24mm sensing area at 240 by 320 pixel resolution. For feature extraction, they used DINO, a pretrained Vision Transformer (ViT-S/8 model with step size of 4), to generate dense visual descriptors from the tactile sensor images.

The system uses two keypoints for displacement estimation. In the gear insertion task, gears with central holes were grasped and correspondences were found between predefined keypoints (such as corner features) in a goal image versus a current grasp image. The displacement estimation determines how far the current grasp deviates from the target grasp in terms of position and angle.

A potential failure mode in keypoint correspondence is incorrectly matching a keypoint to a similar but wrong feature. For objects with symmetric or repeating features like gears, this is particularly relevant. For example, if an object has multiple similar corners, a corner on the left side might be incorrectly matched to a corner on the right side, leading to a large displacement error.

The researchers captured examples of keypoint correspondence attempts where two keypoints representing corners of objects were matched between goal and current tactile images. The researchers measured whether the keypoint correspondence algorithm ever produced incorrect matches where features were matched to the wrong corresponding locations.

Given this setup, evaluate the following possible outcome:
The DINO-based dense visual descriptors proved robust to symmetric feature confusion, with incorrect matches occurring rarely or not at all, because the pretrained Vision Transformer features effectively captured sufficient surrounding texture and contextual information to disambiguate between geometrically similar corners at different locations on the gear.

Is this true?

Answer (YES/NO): NO